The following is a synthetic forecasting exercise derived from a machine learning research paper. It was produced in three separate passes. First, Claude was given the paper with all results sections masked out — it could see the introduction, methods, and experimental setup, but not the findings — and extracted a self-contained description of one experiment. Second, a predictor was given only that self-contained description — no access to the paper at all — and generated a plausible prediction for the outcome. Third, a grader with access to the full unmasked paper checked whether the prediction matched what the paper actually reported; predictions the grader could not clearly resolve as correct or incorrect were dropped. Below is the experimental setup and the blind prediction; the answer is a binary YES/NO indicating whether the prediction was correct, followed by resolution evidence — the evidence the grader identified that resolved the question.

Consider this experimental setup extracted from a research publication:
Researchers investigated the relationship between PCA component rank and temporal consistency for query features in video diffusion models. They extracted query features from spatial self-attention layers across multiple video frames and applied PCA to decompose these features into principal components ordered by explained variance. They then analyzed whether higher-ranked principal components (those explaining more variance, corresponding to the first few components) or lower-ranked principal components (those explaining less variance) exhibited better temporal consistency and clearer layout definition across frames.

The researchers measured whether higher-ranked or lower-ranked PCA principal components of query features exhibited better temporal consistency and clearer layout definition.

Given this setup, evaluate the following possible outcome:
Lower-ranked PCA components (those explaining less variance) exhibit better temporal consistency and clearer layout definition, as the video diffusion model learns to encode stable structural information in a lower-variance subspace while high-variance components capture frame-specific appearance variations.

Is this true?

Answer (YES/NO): NO